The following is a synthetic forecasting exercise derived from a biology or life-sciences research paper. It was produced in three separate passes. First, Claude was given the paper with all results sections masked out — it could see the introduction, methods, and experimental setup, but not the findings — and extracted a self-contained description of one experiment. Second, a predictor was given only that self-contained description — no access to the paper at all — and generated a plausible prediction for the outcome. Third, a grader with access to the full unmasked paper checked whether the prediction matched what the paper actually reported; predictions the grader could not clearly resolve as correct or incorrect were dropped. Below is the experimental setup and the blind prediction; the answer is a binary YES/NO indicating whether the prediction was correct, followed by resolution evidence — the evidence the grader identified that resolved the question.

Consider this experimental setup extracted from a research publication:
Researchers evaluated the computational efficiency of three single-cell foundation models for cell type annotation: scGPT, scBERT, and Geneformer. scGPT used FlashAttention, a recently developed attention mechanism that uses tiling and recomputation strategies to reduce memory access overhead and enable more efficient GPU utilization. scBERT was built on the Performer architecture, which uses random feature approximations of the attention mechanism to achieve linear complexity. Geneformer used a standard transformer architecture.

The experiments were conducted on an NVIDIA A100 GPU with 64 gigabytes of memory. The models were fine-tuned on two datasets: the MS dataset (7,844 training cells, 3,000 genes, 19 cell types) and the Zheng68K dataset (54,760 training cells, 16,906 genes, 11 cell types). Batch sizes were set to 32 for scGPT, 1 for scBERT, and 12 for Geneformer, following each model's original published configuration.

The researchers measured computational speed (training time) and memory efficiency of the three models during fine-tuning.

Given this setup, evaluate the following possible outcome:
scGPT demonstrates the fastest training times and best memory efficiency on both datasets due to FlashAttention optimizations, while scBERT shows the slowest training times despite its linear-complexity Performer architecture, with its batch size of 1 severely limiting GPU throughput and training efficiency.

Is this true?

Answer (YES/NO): NO